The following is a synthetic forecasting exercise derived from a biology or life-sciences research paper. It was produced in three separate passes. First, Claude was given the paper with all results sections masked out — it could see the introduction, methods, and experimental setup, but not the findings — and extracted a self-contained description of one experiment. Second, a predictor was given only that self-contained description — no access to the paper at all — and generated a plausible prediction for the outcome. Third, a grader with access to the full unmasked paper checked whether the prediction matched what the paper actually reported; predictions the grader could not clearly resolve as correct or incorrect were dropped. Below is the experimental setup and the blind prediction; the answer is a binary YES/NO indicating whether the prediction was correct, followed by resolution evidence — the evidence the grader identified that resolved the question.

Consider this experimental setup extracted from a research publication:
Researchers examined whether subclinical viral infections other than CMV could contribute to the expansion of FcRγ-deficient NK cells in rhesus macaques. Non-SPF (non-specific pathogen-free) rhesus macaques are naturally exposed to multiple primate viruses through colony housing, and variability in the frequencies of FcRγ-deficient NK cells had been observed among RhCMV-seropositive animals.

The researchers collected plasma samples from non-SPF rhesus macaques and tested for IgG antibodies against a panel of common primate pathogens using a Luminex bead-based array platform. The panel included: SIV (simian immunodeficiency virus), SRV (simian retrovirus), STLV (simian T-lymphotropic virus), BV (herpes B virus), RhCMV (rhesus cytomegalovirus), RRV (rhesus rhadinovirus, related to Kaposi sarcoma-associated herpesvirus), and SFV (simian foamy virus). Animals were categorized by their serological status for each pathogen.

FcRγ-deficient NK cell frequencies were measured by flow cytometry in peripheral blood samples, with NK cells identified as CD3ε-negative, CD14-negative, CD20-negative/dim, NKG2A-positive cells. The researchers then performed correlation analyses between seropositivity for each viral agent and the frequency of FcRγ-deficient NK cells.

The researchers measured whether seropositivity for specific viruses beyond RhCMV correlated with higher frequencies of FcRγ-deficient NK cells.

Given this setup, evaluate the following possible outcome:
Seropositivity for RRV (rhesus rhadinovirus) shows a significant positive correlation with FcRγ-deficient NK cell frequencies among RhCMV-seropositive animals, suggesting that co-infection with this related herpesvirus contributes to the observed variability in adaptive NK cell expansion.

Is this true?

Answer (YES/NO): NO